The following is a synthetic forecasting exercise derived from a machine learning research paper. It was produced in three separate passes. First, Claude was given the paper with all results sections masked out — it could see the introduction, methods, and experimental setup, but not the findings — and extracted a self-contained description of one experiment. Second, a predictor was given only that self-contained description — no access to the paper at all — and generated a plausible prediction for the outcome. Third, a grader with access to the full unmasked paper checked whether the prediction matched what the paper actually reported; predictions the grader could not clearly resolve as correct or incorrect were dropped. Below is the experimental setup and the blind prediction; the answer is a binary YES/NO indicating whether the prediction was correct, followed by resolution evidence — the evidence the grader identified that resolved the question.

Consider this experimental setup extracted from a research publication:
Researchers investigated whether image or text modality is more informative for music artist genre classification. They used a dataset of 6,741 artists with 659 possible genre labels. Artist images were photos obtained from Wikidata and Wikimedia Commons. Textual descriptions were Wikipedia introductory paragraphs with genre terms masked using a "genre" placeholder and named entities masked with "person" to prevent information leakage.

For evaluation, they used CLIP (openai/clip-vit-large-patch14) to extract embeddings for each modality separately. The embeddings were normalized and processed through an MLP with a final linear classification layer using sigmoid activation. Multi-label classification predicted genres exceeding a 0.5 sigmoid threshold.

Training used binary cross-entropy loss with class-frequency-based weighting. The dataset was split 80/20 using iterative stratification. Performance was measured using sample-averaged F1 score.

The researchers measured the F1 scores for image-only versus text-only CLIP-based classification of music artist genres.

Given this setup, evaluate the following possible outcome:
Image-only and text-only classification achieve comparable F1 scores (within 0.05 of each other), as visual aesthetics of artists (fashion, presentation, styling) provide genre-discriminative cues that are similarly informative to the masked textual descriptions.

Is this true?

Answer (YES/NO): NO